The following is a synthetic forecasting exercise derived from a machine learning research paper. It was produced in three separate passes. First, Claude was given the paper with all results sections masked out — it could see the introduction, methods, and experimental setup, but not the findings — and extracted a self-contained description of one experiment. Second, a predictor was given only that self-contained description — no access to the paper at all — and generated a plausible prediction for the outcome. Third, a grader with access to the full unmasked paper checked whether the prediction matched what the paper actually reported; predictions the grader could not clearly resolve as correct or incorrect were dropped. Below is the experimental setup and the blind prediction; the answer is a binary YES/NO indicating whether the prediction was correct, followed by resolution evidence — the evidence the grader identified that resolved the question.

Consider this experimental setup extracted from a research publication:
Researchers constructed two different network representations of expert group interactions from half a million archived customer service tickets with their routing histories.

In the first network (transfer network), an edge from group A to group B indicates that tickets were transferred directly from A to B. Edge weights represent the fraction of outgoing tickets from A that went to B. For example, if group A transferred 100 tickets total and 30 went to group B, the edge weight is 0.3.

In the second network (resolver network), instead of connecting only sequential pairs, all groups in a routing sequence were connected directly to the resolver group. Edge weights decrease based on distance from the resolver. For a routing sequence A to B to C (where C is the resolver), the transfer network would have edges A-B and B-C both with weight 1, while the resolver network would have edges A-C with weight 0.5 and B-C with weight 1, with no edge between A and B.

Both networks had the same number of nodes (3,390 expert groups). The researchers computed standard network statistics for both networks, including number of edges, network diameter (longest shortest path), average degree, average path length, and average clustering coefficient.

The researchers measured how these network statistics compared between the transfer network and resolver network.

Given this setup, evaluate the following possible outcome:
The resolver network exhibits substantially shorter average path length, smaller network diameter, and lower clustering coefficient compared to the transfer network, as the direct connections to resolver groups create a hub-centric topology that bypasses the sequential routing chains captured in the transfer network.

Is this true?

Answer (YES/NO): NO